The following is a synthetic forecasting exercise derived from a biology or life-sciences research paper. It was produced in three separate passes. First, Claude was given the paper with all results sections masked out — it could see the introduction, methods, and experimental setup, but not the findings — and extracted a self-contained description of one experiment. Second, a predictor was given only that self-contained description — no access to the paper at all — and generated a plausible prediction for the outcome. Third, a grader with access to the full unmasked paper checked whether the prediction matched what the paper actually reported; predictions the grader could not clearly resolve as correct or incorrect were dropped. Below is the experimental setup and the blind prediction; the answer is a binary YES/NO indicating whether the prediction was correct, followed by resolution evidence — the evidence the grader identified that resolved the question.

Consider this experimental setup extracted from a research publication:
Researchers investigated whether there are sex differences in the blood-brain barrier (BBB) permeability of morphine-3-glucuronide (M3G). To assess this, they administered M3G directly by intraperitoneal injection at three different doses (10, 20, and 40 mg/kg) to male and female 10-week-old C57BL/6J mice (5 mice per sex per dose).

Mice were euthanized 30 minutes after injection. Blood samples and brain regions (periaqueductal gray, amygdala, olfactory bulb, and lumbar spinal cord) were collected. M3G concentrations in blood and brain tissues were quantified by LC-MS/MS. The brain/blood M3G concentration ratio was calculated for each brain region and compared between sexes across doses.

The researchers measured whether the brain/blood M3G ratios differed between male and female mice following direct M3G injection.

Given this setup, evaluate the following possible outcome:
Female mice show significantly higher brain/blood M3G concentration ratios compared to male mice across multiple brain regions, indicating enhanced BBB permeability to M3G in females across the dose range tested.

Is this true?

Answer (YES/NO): NO